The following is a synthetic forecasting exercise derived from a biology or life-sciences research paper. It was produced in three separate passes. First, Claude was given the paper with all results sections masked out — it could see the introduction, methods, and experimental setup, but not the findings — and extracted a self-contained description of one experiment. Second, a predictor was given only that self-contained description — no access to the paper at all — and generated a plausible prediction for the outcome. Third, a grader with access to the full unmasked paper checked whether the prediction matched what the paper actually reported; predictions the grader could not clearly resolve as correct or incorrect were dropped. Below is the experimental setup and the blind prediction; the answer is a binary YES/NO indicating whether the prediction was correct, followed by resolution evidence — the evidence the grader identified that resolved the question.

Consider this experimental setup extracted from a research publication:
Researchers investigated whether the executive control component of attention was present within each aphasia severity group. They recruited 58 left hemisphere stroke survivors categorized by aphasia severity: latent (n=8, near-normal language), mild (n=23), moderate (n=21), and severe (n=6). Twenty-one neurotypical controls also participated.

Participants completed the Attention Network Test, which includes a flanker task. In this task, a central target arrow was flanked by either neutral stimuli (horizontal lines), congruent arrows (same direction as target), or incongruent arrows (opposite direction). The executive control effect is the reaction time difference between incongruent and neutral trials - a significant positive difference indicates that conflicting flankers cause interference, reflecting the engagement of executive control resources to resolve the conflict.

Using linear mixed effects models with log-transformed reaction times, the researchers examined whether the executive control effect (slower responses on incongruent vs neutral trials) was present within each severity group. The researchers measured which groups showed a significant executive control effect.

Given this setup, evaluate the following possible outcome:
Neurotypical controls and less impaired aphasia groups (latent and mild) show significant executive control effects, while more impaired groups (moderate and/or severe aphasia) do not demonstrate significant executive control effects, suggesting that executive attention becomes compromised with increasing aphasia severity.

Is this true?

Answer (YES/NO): NO